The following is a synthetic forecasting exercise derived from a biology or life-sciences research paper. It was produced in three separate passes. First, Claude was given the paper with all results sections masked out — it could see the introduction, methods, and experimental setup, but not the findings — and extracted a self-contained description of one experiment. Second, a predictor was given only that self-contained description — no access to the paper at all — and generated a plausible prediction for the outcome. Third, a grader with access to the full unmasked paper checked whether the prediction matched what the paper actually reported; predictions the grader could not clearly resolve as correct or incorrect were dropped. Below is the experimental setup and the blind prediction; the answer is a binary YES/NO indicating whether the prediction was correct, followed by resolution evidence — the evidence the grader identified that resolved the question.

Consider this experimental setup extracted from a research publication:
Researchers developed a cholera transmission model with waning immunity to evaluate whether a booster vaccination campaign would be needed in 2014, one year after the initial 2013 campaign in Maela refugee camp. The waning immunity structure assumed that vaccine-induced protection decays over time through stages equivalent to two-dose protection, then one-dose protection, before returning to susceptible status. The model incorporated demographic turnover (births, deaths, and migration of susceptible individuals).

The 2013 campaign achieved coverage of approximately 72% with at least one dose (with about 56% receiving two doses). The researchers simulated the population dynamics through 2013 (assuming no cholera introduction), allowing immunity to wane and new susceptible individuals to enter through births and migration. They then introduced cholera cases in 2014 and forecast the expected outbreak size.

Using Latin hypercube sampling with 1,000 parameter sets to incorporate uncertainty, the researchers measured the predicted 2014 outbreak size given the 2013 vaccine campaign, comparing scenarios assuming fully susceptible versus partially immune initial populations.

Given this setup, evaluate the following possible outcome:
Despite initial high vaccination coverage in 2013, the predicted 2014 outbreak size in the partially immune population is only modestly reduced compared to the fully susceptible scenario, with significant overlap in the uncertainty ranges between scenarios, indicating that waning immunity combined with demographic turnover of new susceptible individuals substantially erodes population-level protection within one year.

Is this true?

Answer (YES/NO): NO